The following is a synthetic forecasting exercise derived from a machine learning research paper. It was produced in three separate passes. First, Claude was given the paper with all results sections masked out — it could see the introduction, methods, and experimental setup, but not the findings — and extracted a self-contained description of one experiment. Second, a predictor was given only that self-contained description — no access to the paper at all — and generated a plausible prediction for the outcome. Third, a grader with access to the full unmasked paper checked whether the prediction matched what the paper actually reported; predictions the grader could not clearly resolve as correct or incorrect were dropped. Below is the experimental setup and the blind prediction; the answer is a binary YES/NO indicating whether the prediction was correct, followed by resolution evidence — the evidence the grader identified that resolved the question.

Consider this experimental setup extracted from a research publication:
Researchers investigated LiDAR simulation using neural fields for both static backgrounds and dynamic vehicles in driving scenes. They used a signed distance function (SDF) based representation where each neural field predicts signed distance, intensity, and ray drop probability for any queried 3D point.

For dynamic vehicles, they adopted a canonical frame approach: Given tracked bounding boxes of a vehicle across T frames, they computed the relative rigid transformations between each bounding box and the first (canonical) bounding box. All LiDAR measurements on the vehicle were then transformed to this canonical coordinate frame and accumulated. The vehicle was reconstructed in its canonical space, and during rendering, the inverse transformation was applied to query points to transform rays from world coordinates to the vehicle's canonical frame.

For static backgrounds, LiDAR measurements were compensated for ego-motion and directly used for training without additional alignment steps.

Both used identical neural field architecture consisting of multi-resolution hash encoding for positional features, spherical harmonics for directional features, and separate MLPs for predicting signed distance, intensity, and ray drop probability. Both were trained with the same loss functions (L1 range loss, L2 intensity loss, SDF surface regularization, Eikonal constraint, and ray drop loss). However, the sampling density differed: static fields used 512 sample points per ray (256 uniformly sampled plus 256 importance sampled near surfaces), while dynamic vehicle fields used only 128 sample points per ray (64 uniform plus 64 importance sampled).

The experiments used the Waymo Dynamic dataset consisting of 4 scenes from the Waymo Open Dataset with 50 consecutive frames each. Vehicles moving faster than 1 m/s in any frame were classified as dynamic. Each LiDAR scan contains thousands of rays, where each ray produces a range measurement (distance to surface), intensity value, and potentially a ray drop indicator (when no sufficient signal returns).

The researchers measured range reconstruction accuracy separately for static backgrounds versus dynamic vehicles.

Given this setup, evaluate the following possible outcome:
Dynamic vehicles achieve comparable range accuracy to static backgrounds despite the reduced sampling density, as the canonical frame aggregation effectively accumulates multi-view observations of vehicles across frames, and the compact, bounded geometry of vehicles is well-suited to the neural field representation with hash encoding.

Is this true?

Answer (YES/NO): NO